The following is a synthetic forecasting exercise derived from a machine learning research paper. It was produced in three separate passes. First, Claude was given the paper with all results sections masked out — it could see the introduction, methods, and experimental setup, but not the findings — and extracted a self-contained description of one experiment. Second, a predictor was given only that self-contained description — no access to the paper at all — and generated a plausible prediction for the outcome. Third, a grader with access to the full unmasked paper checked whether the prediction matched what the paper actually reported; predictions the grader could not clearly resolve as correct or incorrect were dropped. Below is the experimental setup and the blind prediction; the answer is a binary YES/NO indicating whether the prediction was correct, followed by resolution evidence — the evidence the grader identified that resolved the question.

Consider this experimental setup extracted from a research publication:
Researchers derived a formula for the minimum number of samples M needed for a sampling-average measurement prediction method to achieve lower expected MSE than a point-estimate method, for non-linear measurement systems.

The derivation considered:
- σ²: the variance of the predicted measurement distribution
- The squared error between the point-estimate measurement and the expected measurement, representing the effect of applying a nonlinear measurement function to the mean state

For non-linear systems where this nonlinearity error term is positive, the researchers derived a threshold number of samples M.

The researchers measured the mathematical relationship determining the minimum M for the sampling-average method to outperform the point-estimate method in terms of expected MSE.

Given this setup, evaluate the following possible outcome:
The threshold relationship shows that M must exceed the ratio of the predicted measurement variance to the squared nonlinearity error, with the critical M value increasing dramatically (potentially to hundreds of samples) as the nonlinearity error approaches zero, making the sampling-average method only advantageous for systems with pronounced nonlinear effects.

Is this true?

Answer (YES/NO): NO